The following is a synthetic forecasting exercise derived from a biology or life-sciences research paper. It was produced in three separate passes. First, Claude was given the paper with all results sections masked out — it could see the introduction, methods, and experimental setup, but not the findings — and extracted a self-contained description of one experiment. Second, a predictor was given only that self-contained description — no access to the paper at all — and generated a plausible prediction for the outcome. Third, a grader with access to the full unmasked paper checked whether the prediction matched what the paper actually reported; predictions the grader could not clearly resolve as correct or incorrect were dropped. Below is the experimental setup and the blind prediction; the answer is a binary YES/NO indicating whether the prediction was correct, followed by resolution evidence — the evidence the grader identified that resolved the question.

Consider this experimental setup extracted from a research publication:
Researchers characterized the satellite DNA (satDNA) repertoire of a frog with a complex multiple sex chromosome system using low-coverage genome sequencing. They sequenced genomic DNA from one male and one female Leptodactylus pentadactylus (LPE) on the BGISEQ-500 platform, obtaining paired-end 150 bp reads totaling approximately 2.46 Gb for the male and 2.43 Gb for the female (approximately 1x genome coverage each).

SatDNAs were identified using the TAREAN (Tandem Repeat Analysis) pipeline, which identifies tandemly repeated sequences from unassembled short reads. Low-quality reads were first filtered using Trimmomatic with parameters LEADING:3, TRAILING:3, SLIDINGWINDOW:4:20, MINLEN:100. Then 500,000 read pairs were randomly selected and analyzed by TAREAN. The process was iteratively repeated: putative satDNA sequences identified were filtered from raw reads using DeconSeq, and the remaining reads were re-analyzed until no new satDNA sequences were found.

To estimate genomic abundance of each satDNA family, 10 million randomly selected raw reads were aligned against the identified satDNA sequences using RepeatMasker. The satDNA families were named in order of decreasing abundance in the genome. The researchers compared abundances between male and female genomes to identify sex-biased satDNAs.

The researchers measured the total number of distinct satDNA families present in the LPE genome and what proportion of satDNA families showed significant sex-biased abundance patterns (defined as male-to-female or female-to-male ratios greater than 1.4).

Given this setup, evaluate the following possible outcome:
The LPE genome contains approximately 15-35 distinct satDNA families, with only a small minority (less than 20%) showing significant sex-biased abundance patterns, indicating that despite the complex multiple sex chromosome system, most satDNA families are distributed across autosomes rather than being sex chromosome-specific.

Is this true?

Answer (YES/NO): NO